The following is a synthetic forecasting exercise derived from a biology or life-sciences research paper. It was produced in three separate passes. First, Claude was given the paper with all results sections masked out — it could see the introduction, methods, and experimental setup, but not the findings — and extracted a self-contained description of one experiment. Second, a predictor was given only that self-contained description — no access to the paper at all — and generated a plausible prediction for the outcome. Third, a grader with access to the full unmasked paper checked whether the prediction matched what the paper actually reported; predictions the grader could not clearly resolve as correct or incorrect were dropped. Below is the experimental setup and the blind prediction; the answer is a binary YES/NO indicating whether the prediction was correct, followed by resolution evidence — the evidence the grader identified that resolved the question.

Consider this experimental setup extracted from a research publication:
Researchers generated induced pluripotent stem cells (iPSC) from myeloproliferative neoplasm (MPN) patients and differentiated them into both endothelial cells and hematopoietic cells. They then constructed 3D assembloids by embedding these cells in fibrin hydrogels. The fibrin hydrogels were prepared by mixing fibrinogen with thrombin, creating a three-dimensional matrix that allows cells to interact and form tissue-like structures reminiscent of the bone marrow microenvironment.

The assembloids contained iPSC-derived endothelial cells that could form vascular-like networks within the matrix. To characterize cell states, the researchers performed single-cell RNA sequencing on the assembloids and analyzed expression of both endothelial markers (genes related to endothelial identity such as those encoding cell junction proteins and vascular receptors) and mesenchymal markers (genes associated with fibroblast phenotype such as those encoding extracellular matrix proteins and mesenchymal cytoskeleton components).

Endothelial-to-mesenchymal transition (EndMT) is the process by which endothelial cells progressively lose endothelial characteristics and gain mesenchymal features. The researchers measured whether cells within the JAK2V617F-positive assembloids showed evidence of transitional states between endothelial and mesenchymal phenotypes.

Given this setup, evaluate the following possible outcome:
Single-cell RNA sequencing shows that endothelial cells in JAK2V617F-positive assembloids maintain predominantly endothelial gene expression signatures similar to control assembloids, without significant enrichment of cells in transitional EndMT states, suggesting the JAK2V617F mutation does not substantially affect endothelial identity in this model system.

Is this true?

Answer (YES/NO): NO